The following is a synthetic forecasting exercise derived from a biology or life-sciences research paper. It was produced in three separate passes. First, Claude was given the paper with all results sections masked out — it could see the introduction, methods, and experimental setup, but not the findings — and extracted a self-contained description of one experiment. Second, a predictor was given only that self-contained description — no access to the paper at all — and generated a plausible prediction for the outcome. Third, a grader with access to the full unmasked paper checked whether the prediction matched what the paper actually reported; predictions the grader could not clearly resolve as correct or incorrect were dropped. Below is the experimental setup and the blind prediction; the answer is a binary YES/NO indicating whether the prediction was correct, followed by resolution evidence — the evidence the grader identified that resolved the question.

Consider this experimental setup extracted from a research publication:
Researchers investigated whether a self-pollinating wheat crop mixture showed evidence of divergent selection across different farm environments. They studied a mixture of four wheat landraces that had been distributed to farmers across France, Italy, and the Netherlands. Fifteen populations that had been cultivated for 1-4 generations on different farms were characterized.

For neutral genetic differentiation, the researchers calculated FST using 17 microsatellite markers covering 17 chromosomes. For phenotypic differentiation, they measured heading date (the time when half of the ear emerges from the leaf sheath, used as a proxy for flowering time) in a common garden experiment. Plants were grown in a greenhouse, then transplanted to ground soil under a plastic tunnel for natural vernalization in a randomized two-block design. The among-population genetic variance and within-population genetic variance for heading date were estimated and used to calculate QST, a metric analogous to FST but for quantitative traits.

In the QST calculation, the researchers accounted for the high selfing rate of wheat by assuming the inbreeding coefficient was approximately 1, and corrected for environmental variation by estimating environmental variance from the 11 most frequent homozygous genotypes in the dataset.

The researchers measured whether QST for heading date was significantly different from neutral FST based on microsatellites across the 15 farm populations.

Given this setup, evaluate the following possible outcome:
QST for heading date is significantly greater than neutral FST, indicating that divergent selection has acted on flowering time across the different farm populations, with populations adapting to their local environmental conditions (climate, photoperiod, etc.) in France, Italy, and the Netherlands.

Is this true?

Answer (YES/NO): YES